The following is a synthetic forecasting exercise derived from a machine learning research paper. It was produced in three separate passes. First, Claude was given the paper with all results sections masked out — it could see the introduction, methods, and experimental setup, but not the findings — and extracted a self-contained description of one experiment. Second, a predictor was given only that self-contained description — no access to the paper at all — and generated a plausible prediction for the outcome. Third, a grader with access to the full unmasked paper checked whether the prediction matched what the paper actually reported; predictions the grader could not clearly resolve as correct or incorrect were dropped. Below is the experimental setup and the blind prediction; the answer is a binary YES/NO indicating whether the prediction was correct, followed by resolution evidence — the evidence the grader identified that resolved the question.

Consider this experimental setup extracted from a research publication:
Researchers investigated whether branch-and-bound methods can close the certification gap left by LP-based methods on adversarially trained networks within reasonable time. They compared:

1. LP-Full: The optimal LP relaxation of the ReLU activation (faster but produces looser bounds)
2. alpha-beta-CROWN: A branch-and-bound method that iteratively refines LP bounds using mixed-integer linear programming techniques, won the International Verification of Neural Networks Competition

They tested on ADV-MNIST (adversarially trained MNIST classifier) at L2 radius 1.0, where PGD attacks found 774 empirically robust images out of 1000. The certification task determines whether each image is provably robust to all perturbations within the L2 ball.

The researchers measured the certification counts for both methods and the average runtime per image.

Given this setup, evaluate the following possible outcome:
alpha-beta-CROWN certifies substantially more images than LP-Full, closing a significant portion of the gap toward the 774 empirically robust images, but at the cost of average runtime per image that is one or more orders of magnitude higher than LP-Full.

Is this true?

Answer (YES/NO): NO